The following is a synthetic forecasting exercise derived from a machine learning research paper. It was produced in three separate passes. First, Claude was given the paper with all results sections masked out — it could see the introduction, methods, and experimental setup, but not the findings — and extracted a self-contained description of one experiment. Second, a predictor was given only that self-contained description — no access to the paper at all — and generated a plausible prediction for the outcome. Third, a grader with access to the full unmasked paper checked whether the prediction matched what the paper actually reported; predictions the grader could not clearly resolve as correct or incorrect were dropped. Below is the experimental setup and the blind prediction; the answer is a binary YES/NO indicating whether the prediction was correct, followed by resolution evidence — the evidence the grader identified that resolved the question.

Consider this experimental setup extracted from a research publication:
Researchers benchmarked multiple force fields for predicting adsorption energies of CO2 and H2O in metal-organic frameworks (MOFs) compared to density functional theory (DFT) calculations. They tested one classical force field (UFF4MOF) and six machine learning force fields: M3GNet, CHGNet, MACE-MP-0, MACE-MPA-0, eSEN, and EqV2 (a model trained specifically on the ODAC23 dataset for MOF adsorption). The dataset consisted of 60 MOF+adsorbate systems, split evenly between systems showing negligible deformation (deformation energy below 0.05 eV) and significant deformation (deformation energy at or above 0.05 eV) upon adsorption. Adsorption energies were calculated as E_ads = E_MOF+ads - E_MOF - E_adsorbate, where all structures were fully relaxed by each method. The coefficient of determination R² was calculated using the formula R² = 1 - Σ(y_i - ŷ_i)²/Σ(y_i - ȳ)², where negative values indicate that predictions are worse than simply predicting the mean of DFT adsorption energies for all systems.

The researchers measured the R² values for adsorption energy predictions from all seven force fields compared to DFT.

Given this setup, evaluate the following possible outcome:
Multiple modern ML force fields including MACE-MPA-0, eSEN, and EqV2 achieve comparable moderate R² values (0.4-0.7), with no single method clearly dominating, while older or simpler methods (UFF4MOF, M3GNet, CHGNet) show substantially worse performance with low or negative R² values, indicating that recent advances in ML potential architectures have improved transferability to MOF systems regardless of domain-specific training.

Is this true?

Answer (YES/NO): NO